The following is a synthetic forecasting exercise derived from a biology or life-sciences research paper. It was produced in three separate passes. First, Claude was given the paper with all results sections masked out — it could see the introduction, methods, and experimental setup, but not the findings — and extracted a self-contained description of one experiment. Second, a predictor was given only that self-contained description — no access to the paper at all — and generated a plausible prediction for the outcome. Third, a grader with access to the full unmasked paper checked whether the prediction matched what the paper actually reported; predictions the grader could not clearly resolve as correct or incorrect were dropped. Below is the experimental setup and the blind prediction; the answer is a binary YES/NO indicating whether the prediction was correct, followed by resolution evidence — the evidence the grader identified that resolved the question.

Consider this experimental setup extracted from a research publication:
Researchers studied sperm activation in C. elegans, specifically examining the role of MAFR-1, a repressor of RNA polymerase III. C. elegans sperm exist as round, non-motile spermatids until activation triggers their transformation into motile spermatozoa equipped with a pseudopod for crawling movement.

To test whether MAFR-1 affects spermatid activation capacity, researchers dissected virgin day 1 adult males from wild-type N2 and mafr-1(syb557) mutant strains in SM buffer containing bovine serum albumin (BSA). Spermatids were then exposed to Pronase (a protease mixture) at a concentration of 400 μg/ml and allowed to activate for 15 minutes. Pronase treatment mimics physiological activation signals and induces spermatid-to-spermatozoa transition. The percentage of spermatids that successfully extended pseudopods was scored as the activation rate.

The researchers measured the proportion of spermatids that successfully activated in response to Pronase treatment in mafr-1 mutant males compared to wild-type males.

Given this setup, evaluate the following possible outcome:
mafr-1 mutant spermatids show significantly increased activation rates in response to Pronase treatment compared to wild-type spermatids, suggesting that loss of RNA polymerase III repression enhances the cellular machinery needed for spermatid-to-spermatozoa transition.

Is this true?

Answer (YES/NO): NO